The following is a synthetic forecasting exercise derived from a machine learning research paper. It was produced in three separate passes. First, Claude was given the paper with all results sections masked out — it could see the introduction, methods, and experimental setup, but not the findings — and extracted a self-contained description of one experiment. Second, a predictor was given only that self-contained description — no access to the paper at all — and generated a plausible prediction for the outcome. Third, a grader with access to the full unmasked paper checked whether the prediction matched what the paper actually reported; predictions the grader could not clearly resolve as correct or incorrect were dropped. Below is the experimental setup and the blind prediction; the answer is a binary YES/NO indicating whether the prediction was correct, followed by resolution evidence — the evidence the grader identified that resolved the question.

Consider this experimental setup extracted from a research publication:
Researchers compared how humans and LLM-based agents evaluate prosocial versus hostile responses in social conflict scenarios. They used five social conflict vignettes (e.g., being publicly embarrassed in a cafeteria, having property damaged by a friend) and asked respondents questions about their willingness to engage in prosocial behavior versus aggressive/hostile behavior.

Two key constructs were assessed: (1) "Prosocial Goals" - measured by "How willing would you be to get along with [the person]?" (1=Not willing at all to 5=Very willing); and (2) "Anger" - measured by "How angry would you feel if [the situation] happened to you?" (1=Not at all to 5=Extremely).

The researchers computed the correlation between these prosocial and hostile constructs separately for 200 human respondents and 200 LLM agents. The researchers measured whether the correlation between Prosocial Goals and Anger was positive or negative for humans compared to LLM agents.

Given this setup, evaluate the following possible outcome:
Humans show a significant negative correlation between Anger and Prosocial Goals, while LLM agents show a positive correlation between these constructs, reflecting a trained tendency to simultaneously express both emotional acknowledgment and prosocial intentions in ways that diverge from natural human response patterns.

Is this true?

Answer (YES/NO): YES